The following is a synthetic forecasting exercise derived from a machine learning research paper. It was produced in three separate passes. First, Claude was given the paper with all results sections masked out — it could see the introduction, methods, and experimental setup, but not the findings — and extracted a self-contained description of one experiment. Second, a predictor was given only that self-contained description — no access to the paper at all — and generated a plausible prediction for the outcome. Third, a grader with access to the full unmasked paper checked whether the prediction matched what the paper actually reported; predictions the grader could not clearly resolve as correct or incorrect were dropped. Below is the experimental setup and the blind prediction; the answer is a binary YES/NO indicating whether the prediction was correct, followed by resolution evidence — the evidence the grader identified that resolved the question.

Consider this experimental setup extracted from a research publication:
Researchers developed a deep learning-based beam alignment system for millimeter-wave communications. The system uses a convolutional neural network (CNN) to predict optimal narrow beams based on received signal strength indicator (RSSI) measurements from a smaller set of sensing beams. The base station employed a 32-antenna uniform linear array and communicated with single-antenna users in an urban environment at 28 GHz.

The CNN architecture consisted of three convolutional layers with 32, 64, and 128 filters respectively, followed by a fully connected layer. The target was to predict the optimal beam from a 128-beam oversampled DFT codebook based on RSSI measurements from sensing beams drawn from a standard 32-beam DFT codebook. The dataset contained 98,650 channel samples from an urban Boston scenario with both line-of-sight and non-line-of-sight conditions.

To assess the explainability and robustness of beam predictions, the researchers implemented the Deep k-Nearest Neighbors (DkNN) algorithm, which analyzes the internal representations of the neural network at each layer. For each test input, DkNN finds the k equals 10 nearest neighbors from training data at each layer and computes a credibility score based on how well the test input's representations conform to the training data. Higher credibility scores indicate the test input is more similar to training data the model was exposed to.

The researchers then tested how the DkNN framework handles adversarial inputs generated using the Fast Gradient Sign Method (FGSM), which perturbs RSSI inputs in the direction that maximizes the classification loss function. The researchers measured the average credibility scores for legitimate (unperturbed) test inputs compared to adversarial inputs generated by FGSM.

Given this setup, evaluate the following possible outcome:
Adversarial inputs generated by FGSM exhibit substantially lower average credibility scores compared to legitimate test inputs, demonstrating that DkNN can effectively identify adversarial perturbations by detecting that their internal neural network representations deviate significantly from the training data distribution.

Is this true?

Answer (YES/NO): YES